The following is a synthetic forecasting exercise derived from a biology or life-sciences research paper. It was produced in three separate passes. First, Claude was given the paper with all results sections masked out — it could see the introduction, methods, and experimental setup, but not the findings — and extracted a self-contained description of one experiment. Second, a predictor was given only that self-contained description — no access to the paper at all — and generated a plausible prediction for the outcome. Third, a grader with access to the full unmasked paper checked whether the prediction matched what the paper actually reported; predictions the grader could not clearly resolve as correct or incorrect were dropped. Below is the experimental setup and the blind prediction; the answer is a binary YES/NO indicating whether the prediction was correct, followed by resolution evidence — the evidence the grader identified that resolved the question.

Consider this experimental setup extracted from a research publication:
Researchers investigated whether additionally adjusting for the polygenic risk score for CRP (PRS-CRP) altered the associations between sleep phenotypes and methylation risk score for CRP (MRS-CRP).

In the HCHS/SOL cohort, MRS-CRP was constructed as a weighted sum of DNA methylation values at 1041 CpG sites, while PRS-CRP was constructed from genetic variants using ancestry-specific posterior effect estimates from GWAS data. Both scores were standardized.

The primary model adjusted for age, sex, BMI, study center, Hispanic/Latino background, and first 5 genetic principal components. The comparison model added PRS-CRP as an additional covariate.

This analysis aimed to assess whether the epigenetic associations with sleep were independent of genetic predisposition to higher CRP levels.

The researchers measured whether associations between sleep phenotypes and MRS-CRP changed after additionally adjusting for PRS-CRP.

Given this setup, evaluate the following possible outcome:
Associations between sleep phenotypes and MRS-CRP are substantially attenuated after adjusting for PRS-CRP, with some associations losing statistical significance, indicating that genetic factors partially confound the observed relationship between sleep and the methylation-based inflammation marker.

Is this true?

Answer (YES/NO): NO